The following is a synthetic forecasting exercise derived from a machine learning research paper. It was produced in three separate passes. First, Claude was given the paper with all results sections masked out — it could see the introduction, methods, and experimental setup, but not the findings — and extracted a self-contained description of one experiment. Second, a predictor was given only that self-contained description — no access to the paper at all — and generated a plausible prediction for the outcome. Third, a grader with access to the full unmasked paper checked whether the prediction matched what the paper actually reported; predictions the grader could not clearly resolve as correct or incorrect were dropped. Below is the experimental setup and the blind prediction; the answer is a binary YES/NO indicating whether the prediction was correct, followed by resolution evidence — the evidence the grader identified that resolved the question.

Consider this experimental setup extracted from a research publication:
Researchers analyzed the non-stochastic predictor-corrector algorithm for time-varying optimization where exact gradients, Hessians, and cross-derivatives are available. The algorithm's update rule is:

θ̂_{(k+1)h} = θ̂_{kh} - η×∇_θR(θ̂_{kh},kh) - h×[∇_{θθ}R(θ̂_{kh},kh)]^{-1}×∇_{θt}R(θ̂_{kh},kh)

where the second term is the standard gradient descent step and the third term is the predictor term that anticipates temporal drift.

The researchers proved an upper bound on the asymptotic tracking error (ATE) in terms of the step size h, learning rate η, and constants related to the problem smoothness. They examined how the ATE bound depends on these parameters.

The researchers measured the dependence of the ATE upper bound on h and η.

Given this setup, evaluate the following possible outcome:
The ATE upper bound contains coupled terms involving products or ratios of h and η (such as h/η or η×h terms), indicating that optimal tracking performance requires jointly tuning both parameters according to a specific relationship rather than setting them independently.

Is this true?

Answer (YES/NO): YES